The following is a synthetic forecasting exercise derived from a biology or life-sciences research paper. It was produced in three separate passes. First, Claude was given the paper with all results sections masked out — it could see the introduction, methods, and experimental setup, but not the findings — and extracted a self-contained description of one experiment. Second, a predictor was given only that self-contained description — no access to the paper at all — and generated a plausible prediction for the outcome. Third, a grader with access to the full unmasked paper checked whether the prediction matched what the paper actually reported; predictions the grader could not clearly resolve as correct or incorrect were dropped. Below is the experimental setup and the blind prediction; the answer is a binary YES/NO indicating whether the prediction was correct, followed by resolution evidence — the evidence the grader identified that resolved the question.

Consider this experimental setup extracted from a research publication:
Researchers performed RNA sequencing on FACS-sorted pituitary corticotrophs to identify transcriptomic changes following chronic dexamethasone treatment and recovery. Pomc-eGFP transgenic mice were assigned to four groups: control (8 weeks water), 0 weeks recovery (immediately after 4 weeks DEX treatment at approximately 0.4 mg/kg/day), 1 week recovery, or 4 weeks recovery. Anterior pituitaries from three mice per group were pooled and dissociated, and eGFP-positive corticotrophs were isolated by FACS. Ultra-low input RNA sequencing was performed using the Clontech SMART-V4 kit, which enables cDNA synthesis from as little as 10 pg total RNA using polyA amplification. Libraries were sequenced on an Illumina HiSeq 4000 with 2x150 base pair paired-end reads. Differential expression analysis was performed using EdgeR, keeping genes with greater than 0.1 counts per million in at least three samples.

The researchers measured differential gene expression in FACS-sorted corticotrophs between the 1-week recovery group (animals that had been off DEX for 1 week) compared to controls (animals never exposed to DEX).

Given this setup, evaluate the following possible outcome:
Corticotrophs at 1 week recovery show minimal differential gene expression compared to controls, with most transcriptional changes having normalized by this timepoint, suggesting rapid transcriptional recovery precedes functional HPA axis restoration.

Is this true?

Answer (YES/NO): NO